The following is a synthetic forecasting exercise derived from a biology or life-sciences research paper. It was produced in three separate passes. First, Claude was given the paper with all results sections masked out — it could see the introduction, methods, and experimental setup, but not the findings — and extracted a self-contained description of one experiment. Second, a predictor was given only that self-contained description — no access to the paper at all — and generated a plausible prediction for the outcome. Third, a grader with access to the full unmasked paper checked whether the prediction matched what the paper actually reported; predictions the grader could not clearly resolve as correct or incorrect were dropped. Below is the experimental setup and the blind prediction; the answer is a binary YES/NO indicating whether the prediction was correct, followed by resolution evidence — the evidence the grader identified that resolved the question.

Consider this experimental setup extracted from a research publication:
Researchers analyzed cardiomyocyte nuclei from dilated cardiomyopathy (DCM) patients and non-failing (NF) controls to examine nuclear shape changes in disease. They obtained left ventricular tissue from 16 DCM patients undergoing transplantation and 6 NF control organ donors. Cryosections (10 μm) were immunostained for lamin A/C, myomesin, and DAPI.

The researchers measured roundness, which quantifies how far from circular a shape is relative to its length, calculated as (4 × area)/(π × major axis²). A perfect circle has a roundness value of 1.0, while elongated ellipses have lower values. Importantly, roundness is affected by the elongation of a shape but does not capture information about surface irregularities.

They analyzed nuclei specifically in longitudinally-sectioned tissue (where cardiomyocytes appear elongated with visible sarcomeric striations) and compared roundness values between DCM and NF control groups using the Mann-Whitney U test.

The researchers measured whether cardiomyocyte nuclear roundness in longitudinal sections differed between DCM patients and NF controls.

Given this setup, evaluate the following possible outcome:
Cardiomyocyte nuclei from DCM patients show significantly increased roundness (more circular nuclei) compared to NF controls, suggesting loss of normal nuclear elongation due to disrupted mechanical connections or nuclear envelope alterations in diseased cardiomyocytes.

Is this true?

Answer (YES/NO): NO